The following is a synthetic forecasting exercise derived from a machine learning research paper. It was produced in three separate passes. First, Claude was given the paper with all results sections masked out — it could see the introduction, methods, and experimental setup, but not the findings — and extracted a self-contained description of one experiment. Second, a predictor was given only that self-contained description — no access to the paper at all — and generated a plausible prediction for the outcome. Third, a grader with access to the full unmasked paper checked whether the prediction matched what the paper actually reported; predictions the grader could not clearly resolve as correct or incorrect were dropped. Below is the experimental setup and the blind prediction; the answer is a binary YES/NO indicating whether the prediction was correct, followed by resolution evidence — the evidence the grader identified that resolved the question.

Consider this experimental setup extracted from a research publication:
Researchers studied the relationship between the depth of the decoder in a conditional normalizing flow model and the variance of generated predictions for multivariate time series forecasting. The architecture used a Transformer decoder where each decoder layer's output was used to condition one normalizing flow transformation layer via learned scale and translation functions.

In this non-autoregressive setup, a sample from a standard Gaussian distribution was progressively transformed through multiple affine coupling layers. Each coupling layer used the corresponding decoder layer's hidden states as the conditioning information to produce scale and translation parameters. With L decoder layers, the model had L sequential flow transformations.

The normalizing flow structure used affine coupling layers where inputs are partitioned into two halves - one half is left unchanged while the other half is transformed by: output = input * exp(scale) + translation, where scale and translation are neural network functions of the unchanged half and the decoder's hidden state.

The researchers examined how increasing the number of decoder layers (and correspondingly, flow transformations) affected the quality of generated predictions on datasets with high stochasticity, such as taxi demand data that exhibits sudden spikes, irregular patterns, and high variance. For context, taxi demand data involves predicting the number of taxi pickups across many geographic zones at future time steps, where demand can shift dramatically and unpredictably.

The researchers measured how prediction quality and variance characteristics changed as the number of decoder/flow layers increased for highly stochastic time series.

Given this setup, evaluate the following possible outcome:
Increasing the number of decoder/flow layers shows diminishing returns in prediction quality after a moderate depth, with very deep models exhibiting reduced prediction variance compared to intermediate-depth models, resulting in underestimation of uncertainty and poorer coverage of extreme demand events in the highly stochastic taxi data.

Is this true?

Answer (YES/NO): NO